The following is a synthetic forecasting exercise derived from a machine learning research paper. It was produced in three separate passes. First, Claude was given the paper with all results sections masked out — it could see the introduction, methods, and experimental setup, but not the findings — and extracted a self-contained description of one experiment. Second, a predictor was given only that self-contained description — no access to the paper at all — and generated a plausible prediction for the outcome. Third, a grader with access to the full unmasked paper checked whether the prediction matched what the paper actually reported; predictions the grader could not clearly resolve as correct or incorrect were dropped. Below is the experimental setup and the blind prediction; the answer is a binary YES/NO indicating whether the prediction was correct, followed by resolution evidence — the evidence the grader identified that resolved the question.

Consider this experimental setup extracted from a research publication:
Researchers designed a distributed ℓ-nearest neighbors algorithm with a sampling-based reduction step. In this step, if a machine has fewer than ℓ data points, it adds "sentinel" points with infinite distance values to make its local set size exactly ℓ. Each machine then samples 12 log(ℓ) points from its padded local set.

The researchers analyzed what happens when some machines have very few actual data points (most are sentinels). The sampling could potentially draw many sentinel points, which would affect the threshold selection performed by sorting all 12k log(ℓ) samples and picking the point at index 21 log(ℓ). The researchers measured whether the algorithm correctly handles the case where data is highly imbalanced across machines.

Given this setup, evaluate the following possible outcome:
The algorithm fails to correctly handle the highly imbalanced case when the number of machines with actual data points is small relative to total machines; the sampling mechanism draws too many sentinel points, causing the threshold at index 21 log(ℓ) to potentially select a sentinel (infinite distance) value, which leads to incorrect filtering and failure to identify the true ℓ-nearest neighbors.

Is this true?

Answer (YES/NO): NO